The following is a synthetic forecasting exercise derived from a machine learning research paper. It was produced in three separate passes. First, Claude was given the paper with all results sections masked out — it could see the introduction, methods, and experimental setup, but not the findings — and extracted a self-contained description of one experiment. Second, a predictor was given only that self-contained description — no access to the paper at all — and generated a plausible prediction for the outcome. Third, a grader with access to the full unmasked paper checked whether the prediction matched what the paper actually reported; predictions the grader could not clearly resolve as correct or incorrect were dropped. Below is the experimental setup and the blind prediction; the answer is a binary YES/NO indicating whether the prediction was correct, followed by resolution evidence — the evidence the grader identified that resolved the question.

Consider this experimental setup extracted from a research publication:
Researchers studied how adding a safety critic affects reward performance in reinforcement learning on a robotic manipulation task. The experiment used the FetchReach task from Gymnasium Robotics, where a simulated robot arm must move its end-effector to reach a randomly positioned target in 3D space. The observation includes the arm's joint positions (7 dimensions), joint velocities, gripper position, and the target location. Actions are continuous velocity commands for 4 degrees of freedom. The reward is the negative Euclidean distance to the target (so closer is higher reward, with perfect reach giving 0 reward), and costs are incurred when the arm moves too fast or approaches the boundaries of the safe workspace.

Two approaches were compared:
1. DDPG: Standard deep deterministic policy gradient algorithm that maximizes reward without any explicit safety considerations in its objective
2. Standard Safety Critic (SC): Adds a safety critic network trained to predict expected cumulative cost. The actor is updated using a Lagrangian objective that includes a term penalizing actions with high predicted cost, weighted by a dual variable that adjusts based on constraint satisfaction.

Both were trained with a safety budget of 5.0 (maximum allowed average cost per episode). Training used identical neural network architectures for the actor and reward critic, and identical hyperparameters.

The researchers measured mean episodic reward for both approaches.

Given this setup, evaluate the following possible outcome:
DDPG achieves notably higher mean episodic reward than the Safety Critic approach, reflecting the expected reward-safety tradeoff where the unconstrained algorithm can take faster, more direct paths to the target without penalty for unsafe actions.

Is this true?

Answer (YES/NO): NO